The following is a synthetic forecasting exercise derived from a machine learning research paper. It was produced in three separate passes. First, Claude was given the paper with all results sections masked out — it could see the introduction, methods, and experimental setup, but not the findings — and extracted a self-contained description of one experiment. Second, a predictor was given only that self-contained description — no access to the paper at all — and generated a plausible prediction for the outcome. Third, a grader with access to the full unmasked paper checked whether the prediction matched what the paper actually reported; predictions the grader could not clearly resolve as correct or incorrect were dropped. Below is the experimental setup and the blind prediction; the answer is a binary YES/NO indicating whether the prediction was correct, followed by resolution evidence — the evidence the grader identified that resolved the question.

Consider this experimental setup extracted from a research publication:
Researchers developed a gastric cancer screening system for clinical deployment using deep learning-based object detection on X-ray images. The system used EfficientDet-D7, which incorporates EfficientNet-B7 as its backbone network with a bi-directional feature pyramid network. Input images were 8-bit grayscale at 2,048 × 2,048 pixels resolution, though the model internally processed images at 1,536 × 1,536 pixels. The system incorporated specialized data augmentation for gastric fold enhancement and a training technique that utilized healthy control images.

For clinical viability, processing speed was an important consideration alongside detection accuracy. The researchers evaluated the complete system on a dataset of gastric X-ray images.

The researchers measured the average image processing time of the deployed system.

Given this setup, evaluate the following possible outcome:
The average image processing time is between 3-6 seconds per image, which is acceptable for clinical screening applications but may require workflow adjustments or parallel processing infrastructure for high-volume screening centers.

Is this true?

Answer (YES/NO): NO